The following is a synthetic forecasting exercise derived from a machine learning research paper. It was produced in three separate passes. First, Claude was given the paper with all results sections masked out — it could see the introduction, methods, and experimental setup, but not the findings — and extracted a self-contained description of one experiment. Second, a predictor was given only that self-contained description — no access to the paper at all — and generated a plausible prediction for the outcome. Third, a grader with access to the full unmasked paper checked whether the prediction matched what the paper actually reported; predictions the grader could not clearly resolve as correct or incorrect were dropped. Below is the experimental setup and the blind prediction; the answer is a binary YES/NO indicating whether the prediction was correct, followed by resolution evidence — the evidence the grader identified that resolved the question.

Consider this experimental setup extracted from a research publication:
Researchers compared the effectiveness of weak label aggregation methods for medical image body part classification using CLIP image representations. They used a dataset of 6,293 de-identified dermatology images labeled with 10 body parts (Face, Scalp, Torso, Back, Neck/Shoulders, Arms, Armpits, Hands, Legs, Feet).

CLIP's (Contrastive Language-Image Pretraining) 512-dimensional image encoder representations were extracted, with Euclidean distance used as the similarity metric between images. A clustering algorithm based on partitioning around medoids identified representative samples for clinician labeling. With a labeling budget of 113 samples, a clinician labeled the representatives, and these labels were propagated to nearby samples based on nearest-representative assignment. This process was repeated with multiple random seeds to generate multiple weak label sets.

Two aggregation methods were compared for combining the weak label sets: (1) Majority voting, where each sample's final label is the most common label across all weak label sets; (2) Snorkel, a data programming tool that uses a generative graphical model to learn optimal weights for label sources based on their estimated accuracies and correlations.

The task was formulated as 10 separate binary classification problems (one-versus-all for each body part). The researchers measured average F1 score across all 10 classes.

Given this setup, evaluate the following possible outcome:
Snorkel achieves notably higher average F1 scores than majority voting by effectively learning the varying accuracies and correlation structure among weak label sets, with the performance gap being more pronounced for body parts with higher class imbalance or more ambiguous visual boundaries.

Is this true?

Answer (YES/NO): NO